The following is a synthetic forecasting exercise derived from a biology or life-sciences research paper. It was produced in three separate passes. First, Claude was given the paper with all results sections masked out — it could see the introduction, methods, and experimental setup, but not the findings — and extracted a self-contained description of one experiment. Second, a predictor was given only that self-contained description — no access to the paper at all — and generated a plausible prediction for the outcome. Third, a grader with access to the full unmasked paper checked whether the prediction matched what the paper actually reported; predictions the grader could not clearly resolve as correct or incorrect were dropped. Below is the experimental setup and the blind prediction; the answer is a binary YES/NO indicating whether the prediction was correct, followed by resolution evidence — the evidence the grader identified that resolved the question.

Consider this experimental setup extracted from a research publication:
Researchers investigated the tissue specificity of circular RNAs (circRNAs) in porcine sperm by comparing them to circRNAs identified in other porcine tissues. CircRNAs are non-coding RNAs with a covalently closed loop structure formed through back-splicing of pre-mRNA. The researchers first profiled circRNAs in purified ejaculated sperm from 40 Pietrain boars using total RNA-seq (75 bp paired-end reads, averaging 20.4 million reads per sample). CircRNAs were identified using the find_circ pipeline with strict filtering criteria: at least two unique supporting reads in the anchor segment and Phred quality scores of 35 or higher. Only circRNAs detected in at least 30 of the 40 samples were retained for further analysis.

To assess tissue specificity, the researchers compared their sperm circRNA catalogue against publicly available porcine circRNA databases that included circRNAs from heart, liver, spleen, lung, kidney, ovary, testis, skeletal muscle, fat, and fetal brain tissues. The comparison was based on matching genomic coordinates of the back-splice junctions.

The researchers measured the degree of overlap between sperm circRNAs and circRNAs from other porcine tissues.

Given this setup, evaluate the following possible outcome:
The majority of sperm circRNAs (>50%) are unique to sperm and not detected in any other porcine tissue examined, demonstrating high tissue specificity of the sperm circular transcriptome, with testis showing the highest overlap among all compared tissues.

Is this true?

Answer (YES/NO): YES